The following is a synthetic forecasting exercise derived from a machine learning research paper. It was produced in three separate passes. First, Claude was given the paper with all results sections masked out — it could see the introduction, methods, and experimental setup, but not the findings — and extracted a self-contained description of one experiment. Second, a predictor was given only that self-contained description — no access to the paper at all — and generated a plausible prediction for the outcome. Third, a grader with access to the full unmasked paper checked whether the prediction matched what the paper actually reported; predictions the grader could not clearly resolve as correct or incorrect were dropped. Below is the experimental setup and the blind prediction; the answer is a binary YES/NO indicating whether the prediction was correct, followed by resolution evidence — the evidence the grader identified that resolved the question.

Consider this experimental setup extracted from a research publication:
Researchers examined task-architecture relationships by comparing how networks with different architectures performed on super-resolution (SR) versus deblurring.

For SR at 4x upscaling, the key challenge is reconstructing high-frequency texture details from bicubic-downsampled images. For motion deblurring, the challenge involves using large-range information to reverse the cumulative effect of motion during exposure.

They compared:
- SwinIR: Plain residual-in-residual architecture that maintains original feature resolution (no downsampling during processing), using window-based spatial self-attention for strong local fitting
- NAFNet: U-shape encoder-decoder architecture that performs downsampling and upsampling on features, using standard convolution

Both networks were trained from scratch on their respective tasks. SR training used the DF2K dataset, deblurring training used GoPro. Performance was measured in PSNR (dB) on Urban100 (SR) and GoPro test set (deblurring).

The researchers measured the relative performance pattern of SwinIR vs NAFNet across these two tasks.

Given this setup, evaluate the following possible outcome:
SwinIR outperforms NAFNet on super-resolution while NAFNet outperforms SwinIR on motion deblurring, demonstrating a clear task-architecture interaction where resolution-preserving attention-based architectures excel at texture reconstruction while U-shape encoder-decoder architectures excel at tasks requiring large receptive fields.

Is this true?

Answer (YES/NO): YES